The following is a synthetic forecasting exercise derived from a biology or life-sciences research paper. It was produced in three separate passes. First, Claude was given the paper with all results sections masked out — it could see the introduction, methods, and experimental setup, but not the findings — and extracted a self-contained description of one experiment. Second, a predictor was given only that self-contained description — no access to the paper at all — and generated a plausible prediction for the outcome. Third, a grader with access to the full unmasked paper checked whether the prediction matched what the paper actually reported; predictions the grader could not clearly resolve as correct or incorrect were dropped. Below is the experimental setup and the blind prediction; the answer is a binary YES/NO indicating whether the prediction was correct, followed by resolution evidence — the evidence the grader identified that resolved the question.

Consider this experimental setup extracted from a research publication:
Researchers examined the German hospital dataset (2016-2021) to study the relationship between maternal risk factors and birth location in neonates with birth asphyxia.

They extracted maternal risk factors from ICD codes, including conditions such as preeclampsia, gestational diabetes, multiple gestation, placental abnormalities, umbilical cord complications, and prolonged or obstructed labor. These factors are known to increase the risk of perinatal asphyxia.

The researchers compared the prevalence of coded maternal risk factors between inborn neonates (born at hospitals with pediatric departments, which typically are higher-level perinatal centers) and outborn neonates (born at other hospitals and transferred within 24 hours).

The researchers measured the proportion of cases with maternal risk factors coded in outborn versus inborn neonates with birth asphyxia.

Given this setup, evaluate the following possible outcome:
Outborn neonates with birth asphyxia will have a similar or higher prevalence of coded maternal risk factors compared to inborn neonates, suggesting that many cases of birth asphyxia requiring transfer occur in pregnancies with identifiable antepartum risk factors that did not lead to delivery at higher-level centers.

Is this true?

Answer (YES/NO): NO